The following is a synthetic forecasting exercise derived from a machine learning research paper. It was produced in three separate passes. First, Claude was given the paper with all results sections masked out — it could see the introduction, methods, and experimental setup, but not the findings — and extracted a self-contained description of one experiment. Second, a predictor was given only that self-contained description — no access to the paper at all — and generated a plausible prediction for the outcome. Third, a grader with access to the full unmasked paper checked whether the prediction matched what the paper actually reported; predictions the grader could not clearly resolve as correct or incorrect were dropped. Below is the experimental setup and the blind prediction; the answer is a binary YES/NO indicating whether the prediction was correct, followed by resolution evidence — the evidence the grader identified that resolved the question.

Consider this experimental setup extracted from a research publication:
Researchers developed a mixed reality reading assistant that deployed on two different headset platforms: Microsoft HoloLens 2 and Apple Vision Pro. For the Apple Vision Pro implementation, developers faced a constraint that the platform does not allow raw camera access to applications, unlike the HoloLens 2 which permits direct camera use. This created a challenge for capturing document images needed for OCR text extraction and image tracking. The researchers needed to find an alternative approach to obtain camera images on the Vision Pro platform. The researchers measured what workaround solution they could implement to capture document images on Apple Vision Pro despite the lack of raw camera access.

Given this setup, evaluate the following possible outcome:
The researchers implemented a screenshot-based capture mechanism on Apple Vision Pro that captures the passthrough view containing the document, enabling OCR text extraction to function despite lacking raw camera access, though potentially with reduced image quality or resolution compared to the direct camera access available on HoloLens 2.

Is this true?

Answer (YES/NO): NO